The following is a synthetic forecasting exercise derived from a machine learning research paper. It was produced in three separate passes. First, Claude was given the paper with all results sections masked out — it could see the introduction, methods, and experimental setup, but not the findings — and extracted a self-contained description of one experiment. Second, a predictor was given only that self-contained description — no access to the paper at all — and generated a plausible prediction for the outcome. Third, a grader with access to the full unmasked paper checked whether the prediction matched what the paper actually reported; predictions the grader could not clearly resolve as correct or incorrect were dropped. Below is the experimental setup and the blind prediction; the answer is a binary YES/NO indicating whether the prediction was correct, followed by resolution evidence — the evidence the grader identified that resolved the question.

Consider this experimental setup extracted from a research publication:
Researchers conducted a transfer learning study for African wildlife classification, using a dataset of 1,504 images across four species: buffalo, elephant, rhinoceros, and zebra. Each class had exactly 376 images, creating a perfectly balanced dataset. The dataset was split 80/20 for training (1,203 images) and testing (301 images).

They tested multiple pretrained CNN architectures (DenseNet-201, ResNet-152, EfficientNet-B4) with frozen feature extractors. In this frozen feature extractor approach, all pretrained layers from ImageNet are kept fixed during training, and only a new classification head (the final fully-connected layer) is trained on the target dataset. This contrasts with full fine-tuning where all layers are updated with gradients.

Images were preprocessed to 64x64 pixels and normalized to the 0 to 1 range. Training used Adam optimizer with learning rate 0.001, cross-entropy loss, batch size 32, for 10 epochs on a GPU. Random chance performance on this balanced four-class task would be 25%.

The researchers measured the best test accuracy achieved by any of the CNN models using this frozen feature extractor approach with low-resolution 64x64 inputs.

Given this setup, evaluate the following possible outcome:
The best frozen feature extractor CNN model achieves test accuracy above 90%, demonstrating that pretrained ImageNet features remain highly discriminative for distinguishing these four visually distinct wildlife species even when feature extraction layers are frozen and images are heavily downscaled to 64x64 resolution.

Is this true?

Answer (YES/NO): NO